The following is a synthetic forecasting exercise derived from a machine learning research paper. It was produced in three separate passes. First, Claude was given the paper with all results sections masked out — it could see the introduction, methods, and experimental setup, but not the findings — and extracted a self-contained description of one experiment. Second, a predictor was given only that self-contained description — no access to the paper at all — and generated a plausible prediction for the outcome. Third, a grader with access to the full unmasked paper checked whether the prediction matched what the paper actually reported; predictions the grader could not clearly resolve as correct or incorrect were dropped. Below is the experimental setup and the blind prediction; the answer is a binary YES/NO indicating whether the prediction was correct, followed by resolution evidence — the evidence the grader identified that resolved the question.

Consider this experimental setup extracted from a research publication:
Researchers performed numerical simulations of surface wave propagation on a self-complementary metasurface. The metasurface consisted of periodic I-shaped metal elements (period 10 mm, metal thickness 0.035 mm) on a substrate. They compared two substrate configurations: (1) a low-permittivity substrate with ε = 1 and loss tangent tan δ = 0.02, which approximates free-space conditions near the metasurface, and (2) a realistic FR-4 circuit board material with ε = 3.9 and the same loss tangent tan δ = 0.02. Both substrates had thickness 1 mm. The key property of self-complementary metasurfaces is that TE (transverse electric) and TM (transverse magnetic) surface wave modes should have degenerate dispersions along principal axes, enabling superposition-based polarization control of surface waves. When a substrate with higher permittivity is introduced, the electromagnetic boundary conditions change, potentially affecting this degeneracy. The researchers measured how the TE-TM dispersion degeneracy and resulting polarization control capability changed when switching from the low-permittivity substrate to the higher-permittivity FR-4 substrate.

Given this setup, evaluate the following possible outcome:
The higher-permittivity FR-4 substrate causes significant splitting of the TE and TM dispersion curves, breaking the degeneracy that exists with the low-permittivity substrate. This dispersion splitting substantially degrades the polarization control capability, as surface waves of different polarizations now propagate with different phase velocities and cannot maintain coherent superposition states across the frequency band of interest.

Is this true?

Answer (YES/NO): NO